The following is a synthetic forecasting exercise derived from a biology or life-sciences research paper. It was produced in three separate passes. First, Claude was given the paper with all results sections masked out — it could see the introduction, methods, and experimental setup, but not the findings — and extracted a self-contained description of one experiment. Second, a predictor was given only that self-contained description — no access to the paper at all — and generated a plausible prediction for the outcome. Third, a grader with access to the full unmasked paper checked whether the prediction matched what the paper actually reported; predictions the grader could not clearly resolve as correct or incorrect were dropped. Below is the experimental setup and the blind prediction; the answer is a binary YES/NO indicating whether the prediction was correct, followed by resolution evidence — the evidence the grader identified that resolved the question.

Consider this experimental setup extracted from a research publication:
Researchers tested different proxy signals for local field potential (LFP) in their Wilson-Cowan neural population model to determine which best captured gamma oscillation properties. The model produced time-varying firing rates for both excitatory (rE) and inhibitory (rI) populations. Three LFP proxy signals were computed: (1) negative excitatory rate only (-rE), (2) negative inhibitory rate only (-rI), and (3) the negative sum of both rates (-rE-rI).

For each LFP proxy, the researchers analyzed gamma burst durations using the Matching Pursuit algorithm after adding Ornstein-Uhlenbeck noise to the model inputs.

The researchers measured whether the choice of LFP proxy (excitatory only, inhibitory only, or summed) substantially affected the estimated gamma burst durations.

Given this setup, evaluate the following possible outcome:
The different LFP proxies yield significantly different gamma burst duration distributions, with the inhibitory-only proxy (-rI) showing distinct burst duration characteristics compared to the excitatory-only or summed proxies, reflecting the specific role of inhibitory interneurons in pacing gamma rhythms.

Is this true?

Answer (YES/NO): NO